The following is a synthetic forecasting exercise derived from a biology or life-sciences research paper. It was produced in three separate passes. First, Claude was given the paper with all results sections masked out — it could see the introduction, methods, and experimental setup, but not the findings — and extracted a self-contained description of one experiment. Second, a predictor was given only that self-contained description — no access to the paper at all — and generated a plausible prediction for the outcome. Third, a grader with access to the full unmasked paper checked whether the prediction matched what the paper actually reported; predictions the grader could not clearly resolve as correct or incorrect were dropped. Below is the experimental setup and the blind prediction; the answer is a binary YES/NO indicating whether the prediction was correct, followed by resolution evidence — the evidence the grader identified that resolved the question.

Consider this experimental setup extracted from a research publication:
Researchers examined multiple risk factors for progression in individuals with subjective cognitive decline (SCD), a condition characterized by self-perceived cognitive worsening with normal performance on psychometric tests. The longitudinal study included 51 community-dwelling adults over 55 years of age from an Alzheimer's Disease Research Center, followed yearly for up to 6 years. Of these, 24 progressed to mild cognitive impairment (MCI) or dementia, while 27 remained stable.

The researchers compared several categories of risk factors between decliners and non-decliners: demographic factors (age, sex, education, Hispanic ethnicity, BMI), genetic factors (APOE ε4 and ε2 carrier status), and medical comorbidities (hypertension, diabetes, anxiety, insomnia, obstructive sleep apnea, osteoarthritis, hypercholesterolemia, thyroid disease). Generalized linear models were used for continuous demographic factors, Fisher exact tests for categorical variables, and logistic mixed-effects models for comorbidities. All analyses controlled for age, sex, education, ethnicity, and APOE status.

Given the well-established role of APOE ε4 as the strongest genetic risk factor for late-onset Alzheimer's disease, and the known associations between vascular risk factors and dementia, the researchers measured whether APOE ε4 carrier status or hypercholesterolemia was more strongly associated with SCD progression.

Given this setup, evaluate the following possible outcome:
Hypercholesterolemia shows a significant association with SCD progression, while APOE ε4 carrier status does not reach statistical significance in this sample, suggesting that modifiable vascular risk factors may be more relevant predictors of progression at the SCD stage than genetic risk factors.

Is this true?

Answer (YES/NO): YES